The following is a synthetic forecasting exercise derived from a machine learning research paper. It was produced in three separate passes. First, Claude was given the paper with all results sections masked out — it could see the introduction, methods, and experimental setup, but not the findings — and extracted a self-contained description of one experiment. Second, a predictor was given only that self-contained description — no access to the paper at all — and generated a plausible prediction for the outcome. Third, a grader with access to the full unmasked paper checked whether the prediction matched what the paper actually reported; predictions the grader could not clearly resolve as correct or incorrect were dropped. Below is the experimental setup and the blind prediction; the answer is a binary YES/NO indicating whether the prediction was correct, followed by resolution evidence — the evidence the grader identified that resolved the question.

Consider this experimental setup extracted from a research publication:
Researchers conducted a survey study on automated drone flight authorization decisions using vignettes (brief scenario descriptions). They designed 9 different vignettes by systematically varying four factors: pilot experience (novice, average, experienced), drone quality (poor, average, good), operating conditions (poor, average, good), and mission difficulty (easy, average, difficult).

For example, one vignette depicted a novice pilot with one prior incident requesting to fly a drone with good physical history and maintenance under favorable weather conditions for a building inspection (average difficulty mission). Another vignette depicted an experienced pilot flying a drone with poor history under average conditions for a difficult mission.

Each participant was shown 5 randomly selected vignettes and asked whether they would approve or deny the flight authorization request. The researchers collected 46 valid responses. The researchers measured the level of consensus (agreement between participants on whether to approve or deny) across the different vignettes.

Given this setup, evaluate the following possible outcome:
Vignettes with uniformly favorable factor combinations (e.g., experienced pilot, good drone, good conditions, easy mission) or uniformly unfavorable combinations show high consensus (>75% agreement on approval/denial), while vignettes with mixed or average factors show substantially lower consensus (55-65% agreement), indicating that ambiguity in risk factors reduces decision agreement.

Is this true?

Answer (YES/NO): NO